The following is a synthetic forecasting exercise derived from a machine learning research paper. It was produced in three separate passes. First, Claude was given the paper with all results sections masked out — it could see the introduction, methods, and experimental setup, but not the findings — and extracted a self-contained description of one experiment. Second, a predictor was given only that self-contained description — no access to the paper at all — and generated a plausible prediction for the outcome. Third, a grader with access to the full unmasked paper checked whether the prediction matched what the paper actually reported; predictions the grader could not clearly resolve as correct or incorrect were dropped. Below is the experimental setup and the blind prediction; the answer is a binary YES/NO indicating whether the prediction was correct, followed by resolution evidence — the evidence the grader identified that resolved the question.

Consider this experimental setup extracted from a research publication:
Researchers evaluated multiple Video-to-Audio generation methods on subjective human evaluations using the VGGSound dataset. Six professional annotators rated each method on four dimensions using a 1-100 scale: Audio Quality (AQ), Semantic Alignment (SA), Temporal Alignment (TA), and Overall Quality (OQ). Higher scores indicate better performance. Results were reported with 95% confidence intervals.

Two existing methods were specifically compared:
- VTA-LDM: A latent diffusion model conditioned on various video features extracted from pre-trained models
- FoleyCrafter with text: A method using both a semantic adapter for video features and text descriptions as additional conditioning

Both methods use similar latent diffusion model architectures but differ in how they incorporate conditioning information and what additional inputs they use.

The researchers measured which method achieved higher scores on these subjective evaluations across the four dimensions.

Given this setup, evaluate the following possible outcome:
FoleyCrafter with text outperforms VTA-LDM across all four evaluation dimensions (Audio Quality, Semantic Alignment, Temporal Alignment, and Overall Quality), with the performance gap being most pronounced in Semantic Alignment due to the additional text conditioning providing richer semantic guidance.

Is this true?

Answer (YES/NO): NO